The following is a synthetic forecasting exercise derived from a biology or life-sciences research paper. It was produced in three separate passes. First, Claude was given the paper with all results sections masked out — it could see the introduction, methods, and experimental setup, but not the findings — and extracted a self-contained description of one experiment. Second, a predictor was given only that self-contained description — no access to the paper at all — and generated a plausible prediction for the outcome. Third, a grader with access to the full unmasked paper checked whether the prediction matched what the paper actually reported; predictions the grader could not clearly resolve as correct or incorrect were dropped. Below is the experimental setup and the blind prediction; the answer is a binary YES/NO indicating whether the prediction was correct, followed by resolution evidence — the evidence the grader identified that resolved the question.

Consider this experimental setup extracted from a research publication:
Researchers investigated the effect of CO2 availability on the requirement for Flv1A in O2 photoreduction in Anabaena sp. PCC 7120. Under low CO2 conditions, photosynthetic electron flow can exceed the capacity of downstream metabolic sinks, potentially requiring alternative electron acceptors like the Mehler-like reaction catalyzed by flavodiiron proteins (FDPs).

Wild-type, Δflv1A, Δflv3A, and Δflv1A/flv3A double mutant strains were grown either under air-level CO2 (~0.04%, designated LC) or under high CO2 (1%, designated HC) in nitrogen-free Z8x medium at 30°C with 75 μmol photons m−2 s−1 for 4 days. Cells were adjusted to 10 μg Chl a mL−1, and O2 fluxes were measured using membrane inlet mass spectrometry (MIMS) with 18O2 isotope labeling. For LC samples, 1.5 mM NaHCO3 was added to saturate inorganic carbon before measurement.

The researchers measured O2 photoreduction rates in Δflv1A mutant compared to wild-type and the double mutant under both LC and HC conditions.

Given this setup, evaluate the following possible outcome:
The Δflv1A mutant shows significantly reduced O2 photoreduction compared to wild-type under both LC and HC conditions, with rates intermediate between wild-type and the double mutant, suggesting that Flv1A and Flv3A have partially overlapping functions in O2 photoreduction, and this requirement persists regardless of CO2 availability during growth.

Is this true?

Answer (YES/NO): NO